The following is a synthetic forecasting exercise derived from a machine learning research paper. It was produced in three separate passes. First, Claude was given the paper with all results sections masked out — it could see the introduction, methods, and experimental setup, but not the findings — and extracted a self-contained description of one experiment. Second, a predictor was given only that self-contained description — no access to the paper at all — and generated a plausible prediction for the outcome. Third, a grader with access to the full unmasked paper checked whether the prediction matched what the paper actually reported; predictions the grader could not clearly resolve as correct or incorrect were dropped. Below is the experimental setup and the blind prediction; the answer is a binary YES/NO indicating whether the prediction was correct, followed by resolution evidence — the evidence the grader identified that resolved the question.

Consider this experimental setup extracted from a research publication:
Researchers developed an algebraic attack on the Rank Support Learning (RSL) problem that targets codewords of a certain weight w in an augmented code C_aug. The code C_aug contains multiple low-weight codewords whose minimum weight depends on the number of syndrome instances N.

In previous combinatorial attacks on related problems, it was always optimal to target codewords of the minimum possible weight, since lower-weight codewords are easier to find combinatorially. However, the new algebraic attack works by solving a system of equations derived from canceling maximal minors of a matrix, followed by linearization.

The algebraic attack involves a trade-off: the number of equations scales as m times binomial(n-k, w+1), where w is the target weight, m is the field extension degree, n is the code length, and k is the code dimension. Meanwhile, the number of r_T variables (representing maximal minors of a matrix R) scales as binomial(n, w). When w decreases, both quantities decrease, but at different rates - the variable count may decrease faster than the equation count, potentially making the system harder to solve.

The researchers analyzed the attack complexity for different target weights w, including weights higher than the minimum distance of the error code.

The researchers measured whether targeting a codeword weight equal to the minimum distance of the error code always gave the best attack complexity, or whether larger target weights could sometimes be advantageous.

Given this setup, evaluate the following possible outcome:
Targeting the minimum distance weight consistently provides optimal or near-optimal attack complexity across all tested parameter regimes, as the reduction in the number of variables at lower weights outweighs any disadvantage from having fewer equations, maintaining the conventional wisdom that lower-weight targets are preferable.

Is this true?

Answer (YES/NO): NO